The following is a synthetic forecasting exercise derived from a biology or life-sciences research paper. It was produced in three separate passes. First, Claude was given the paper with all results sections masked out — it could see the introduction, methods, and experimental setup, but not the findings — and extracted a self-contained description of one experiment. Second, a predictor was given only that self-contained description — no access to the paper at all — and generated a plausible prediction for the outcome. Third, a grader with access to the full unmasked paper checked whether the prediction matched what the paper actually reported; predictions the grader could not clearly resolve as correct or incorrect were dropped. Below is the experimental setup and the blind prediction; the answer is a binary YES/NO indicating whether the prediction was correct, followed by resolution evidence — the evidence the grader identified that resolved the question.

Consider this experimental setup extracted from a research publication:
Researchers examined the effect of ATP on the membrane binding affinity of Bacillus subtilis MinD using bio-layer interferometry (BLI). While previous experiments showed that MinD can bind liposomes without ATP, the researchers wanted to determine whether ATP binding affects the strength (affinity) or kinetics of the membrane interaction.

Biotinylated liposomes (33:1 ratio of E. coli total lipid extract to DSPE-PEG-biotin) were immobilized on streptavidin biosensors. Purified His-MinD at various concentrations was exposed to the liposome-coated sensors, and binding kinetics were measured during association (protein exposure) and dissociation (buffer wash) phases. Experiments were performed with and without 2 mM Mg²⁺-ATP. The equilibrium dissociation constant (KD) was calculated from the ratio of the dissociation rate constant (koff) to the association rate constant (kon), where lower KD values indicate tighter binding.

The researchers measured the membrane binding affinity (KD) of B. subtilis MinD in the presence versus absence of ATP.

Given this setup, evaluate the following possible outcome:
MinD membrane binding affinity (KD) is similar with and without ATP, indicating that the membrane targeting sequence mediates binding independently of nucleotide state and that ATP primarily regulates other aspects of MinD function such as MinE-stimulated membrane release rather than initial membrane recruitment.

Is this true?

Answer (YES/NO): NO